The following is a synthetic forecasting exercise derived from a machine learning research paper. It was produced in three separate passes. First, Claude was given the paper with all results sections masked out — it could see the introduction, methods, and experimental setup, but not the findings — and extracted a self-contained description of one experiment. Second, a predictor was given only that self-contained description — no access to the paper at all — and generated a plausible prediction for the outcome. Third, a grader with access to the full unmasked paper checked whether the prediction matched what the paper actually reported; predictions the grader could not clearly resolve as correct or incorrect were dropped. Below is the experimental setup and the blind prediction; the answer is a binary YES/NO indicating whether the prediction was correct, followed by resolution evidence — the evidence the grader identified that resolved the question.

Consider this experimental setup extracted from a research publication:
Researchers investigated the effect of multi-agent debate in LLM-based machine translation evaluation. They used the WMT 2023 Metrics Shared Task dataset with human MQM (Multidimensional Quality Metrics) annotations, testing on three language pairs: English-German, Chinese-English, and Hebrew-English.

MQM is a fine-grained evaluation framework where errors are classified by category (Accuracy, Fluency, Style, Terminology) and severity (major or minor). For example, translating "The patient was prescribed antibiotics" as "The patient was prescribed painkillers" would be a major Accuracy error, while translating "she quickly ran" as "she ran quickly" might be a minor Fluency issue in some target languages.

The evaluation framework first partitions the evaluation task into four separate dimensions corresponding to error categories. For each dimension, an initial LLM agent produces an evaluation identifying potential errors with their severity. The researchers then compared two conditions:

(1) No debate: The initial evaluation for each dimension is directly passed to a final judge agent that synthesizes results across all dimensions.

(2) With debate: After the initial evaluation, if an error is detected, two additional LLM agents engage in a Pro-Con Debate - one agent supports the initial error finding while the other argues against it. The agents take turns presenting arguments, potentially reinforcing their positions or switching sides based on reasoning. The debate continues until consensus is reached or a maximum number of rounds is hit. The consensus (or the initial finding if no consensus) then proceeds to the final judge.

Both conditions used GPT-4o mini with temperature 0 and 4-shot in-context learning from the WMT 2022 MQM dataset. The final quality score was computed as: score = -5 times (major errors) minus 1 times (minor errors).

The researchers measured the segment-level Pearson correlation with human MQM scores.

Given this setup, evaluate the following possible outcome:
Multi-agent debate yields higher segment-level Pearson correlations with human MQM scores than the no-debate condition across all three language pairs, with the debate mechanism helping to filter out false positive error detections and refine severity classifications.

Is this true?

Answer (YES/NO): NO